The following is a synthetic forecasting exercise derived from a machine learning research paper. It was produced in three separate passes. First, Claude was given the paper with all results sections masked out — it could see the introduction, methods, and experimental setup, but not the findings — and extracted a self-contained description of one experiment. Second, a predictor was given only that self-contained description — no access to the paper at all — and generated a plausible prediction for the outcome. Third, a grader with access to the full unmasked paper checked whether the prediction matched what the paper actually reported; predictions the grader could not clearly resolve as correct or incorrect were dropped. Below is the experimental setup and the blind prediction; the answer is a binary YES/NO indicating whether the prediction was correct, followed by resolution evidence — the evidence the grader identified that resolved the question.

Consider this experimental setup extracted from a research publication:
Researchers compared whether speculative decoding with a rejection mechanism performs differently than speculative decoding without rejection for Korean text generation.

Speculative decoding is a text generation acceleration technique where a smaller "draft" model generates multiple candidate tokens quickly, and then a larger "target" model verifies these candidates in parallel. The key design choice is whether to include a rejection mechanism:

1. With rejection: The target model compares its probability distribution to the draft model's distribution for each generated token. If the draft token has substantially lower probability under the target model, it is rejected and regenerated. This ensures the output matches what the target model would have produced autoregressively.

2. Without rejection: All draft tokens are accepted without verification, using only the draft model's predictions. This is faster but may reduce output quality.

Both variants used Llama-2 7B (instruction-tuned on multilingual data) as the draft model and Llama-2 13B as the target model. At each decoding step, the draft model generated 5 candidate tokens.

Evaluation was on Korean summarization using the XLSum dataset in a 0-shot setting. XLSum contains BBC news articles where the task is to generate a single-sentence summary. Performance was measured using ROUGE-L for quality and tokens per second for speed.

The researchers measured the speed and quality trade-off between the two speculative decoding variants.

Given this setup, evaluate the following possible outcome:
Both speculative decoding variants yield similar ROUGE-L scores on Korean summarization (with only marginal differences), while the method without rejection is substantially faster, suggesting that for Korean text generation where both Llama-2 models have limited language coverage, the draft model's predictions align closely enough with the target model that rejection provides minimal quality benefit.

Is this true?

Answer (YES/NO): NO